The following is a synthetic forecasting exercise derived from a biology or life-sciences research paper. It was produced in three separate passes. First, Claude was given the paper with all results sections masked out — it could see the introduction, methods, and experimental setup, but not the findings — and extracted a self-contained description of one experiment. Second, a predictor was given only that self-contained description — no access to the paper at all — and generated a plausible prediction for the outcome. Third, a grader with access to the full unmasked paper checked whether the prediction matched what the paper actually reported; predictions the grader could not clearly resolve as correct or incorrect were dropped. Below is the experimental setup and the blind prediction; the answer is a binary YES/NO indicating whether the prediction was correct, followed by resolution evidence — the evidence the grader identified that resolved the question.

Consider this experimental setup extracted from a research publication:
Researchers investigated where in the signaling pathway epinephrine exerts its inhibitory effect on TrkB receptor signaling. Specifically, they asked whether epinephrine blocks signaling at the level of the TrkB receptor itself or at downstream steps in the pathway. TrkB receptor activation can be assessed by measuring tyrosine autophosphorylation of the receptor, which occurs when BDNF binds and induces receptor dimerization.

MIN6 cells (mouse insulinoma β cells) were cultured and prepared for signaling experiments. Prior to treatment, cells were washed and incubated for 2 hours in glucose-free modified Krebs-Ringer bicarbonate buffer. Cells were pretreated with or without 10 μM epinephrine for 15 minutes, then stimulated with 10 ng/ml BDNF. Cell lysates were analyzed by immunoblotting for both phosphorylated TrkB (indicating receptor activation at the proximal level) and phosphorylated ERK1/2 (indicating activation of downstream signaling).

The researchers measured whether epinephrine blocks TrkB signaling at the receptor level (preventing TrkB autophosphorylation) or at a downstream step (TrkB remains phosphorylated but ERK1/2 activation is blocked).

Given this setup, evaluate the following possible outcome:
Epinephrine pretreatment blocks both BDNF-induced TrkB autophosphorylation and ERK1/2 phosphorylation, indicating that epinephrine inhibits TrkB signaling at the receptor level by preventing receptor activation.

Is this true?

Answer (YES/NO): YES